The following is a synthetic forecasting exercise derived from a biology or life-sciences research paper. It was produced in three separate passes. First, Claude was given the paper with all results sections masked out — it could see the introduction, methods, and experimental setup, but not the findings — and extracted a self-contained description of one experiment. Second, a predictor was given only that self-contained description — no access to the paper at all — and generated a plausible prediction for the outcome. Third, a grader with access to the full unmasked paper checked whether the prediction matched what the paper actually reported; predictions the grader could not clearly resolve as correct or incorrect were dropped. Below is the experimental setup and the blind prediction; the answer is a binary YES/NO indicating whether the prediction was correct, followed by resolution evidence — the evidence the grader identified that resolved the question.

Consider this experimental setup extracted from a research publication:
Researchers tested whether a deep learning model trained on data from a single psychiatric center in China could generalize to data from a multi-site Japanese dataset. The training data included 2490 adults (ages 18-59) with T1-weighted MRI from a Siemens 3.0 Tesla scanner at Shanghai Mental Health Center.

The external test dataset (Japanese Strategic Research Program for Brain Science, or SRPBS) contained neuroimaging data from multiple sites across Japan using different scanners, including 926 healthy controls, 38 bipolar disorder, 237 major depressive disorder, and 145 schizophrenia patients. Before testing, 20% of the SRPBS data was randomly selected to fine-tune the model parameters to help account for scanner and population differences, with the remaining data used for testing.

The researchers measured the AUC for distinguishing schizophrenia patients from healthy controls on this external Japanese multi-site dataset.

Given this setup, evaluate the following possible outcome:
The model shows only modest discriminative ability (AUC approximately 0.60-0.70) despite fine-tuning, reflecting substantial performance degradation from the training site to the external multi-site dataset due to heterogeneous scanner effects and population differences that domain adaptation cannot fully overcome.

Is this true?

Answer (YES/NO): NO